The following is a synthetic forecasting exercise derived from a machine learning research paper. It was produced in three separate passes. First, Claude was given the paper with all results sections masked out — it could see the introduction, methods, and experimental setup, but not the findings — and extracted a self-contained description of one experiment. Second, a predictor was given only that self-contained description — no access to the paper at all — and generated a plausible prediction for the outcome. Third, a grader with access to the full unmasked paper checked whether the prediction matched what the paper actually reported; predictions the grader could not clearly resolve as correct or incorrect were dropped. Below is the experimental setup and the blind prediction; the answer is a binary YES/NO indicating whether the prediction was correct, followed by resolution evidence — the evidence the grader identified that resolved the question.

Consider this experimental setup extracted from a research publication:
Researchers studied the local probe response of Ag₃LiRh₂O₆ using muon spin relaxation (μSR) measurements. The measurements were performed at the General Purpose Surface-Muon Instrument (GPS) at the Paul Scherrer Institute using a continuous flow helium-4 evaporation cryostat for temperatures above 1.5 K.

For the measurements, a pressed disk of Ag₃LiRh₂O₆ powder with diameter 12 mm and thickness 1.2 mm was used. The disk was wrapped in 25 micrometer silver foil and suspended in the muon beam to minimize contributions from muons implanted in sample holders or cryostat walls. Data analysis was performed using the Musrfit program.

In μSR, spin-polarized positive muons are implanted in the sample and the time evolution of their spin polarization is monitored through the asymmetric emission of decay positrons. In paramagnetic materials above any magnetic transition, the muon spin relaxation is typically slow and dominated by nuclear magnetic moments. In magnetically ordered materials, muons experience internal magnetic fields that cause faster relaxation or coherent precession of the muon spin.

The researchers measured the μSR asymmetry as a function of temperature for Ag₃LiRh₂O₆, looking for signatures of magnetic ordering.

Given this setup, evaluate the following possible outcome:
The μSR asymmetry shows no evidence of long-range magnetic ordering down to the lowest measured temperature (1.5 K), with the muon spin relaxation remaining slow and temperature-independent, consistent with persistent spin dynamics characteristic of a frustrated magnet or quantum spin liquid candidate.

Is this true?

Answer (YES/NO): NO